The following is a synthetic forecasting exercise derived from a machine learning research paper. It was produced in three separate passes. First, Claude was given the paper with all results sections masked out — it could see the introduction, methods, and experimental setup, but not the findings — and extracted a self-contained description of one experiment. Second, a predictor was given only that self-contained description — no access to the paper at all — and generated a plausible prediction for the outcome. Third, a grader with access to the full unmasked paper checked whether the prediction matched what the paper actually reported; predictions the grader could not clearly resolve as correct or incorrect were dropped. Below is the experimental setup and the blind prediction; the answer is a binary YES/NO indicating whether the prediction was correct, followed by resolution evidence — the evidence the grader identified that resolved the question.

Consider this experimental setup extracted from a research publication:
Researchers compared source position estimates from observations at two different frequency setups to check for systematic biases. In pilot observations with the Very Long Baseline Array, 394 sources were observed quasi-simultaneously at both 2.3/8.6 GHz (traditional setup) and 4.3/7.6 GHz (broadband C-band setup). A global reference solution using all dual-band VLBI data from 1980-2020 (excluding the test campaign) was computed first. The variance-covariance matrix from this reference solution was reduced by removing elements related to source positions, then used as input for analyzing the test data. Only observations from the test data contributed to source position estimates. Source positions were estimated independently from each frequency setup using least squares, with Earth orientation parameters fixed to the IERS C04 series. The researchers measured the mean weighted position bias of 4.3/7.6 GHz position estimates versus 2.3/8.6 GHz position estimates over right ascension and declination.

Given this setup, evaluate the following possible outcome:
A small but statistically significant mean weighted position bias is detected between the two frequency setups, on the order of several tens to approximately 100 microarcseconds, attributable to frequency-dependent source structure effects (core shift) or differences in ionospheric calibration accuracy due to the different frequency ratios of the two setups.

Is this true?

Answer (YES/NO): NO